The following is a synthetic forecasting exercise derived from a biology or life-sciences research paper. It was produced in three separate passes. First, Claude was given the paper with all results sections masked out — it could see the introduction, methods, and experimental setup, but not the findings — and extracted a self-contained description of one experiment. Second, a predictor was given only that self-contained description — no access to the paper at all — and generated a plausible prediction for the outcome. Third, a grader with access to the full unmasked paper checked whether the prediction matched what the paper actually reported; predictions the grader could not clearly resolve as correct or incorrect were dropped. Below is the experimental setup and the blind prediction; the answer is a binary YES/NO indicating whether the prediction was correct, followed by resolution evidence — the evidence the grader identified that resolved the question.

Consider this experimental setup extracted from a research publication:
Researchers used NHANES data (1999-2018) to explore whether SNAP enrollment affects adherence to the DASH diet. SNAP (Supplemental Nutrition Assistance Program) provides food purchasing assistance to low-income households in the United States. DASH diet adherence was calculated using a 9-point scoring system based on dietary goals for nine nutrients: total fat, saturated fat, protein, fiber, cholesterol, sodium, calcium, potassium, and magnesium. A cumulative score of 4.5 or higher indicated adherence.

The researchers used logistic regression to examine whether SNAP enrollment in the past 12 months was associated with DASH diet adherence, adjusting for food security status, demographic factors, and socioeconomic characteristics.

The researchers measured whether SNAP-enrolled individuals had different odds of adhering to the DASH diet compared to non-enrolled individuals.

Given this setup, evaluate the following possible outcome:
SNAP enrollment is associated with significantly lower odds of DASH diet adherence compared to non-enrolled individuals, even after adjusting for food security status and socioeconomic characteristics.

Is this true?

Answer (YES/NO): NO